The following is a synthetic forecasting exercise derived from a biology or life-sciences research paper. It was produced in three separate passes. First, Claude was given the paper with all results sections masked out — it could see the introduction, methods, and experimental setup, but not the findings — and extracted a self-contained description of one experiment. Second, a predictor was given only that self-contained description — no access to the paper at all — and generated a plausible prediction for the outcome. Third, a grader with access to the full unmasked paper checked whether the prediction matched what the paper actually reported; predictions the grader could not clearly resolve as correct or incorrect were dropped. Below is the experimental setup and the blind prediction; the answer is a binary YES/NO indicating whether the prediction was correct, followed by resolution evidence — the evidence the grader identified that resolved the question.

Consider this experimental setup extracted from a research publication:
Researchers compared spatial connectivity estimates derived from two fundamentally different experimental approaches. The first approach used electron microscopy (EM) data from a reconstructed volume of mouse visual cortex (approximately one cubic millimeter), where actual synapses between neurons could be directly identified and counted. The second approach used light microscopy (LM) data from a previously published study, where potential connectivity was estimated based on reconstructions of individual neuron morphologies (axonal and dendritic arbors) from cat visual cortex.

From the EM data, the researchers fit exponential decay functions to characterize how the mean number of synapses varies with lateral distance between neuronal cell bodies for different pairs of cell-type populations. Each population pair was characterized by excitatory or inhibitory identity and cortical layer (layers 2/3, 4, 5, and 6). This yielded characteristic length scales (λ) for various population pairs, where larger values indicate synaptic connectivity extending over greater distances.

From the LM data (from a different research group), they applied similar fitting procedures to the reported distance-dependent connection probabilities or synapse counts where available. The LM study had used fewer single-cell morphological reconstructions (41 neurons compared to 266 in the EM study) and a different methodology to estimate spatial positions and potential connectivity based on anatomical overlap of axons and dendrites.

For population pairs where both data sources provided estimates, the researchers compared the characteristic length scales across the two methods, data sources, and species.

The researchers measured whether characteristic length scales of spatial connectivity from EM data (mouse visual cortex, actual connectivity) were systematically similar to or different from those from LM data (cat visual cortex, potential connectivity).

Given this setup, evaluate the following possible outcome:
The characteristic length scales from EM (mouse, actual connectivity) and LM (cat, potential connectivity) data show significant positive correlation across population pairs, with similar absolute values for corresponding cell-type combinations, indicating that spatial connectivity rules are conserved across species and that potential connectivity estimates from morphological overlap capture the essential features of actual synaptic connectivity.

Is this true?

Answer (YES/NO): NO